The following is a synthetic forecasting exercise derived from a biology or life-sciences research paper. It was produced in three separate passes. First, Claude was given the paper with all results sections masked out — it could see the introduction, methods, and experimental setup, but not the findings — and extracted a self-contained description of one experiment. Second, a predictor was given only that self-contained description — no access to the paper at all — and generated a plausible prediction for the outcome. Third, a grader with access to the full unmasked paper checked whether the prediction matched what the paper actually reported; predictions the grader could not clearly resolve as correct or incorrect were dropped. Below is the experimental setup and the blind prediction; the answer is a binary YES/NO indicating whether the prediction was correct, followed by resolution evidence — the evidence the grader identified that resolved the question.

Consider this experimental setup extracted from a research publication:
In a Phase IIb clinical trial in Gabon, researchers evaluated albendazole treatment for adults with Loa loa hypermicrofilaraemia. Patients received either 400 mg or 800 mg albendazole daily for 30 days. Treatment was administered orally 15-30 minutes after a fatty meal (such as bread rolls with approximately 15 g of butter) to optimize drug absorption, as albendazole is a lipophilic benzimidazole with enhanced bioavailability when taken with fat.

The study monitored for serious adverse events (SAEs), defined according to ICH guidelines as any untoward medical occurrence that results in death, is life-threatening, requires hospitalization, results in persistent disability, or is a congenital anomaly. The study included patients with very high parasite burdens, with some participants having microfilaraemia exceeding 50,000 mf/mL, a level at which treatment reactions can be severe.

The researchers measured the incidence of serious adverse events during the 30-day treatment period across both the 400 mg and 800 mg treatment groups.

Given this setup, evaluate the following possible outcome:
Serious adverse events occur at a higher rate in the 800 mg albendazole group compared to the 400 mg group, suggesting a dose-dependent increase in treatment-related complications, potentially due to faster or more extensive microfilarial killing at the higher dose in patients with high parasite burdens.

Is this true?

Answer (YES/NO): NO